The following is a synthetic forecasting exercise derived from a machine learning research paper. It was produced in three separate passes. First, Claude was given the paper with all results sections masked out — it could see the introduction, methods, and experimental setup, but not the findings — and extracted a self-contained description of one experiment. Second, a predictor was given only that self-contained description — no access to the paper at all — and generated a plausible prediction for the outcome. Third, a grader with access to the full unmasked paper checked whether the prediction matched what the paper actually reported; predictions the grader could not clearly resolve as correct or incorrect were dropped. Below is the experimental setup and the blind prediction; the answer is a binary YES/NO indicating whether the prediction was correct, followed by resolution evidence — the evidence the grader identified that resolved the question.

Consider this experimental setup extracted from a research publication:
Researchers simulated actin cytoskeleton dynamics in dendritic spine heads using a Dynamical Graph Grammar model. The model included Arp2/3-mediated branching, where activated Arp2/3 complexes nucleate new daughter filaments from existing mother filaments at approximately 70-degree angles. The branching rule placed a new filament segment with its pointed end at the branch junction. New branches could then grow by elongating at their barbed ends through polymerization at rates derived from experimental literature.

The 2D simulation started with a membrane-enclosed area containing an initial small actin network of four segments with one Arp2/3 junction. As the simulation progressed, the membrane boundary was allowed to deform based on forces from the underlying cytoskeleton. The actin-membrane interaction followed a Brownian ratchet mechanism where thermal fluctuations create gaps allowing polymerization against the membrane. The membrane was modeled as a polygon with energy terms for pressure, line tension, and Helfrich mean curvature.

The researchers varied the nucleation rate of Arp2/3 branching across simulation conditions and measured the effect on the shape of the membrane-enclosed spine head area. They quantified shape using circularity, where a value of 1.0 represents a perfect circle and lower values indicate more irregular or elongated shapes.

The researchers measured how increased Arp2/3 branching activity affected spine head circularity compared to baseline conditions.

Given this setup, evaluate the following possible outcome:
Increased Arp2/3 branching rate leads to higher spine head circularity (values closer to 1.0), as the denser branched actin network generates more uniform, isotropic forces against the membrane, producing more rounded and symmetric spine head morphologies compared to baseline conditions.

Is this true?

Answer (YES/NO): NO